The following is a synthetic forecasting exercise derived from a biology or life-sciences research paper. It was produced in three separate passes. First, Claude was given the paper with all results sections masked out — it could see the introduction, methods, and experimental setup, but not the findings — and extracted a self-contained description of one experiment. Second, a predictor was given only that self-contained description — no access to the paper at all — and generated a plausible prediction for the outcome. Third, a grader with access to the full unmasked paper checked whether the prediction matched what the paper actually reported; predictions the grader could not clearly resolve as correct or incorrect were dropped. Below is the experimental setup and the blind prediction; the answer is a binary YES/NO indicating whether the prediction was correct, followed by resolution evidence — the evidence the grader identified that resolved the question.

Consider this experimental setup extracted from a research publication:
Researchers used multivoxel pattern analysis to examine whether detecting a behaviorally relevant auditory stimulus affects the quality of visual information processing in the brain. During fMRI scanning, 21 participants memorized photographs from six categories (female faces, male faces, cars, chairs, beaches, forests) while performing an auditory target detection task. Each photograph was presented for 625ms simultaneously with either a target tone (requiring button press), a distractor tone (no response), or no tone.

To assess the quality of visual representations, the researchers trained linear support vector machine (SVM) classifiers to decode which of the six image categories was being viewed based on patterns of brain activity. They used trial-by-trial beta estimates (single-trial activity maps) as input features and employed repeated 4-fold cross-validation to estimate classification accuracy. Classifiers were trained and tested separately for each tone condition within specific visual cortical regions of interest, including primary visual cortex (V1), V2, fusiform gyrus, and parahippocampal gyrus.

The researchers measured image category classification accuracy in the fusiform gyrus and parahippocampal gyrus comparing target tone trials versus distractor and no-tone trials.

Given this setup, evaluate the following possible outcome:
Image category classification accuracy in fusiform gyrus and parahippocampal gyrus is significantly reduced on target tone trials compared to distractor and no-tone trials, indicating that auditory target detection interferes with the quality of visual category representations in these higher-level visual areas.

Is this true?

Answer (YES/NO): NO